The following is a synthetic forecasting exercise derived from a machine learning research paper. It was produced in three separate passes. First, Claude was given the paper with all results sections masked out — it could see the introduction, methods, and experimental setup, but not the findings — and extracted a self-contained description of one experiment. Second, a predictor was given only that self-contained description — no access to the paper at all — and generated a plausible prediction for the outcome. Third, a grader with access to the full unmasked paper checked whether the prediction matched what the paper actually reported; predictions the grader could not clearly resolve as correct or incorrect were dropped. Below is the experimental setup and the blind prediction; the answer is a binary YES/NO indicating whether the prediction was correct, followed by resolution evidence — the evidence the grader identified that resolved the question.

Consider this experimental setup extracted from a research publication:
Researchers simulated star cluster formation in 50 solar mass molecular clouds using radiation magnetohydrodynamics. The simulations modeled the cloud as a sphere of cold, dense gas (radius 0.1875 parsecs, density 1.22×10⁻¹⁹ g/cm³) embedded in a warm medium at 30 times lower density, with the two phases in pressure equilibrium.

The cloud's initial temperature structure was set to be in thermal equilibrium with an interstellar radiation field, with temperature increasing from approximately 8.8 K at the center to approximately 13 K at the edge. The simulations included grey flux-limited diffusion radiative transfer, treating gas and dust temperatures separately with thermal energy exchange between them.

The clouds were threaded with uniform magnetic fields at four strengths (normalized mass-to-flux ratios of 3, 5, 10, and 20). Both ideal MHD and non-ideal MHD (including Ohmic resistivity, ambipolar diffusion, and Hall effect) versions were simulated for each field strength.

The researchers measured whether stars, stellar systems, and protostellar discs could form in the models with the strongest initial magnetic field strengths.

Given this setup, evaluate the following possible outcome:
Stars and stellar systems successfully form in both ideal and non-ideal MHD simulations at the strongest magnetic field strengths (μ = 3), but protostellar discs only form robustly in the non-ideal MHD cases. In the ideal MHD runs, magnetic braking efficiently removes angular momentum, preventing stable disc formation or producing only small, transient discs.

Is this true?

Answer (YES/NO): NO